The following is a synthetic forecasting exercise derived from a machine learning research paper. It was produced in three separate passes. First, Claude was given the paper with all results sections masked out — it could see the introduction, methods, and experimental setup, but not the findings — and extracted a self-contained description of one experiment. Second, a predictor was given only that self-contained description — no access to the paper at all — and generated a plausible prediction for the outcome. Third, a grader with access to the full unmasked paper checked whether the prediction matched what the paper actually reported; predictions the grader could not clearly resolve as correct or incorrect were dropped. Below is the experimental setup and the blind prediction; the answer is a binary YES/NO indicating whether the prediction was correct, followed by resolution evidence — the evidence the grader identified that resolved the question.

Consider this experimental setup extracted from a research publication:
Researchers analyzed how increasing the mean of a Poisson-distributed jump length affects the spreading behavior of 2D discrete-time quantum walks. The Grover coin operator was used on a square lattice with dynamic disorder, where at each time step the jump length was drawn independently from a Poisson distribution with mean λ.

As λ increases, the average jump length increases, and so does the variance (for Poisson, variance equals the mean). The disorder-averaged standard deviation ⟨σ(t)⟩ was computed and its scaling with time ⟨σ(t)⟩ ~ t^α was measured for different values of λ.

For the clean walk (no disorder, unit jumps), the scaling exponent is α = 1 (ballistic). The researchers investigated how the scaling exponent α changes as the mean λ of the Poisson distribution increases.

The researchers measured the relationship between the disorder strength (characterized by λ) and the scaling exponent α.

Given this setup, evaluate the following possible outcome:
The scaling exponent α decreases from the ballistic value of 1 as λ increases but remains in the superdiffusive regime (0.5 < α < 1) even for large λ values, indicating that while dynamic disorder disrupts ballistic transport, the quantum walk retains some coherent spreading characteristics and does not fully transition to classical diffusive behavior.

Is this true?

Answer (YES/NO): YES